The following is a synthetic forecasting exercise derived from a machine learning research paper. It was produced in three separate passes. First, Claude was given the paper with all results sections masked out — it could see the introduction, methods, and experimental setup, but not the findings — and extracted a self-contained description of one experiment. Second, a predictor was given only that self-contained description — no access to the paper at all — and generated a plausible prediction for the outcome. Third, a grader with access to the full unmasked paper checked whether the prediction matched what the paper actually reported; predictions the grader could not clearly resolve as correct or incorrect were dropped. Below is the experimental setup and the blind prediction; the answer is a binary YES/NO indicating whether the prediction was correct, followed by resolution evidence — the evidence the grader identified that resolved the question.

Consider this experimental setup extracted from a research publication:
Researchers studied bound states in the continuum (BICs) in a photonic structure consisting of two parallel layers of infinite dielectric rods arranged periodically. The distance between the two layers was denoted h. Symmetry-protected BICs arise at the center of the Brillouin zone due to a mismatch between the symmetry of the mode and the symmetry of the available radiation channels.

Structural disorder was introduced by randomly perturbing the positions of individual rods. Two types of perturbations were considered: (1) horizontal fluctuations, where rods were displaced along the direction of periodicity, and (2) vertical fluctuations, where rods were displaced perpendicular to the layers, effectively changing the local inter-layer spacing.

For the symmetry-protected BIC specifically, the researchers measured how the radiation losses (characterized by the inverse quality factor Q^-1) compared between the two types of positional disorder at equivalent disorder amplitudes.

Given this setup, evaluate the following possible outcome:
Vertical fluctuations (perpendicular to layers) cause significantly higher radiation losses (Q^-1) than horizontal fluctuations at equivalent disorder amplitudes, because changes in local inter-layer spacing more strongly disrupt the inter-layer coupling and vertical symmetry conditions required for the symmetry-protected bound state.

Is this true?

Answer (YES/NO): NO